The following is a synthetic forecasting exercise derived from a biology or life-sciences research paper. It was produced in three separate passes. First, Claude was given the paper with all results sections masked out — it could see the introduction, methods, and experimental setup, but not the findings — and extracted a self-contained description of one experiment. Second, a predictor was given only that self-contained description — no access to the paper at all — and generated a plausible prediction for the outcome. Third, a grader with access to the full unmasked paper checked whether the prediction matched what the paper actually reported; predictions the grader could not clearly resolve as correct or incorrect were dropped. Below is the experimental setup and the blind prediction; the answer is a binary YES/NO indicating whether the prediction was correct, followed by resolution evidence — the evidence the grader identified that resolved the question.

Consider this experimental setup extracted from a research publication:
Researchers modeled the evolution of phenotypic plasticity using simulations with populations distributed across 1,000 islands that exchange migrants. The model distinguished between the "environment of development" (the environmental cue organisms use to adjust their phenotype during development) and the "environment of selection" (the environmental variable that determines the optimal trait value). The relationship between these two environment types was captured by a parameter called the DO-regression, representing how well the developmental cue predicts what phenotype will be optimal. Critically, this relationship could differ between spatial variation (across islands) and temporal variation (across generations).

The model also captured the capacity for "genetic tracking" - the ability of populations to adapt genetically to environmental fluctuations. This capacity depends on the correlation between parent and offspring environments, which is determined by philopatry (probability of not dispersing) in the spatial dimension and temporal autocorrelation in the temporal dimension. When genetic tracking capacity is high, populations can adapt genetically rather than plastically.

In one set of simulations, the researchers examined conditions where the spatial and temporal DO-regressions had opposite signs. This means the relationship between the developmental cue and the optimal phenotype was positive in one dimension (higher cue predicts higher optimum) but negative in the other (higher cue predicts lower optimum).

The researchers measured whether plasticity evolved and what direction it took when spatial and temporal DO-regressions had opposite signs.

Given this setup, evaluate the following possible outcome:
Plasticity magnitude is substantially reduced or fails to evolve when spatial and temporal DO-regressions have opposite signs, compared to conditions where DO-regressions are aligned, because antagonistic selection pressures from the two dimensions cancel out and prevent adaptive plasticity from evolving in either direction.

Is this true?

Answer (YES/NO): NO